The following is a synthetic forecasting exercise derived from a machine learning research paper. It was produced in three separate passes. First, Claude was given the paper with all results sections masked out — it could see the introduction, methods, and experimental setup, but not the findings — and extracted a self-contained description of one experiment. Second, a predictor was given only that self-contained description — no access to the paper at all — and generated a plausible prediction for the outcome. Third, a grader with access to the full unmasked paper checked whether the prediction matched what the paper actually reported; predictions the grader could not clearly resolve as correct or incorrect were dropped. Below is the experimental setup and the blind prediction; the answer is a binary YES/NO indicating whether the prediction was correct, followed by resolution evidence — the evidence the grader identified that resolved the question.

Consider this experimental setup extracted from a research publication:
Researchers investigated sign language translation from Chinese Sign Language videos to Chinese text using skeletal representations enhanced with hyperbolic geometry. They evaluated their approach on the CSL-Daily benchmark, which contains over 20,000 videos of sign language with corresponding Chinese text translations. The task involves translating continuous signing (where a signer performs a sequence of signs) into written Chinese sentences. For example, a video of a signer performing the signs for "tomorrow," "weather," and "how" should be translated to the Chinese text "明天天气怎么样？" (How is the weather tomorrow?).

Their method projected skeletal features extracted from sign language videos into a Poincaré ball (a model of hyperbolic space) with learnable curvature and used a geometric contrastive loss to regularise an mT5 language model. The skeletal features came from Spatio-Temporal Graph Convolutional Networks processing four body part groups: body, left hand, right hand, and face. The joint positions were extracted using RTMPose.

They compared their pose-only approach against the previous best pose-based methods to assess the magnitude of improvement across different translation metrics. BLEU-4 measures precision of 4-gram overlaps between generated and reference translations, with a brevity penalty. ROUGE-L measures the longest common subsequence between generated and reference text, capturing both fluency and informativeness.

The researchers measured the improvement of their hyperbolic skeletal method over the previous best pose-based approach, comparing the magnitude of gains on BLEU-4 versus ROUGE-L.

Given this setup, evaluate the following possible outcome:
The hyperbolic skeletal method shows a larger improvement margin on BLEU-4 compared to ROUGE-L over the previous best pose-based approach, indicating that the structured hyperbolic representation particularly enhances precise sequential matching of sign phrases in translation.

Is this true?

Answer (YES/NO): NO